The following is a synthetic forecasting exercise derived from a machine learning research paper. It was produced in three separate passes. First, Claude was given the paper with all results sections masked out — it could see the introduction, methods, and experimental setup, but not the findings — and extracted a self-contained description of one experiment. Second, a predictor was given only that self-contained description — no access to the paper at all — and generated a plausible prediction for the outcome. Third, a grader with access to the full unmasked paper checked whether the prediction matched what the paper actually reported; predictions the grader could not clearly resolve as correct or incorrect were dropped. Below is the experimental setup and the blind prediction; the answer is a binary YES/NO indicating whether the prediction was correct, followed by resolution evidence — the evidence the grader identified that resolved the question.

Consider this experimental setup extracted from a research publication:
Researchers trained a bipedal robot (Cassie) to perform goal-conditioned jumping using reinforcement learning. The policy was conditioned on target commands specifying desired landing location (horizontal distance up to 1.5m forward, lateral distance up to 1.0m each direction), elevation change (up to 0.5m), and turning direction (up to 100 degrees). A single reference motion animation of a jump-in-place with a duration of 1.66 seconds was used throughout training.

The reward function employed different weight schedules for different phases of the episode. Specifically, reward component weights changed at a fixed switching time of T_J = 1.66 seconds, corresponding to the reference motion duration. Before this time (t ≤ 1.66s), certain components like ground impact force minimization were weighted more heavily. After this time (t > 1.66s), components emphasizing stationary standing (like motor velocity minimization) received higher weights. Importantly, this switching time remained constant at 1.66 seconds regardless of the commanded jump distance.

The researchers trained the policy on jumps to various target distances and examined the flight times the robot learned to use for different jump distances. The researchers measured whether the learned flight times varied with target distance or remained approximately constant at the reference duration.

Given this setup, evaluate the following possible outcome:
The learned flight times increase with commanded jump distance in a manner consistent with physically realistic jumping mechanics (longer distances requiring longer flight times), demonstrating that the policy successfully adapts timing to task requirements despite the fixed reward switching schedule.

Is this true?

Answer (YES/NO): YES